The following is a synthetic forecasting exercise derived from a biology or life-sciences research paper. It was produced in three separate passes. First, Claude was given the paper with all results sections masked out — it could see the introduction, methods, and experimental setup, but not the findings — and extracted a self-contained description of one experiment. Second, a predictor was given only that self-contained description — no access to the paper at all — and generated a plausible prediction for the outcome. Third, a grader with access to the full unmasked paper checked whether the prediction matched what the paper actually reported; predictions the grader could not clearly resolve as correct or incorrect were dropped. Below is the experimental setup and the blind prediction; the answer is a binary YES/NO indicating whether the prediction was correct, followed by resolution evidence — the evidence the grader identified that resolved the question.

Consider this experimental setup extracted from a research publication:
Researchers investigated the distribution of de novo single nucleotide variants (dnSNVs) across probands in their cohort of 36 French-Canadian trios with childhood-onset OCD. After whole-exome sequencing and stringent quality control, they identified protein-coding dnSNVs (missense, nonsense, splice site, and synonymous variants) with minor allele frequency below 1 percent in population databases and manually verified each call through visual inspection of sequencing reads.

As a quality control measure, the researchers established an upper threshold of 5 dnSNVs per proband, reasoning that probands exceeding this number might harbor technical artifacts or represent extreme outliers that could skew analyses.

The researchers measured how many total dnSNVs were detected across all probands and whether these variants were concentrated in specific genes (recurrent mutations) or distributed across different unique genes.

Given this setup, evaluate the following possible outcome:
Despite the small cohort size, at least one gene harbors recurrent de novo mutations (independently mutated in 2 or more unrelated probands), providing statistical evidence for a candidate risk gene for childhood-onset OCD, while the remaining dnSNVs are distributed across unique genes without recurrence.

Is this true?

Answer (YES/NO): NO